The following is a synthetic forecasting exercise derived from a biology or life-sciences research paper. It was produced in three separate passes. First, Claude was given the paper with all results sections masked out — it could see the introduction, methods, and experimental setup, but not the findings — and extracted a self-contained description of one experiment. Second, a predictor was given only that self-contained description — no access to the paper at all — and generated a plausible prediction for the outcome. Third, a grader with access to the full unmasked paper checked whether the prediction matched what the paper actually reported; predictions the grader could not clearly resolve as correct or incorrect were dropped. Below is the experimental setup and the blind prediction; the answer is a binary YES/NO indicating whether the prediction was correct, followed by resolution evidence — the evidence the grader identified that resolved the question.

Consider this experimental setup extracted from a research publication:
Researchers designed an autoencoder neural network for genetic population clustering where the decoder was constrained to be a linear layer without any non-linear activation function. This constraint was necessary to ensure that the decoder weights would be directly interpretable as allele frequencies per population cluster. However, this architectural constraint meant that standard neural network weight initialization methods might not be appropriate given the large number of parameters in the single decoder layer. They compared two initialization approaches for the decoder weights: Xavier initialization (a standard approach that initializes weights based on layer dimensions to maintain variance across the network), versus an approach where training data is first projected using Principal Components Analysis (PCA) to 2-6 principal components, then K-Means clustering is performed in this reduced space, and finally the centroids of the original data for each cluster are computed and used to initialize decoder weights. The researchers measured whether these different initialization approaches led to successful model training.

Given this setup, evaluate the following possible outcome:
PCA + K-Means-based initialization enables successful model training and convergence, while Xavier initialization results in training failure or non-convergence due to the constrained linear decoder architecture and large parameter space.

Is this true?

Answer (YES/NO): YES